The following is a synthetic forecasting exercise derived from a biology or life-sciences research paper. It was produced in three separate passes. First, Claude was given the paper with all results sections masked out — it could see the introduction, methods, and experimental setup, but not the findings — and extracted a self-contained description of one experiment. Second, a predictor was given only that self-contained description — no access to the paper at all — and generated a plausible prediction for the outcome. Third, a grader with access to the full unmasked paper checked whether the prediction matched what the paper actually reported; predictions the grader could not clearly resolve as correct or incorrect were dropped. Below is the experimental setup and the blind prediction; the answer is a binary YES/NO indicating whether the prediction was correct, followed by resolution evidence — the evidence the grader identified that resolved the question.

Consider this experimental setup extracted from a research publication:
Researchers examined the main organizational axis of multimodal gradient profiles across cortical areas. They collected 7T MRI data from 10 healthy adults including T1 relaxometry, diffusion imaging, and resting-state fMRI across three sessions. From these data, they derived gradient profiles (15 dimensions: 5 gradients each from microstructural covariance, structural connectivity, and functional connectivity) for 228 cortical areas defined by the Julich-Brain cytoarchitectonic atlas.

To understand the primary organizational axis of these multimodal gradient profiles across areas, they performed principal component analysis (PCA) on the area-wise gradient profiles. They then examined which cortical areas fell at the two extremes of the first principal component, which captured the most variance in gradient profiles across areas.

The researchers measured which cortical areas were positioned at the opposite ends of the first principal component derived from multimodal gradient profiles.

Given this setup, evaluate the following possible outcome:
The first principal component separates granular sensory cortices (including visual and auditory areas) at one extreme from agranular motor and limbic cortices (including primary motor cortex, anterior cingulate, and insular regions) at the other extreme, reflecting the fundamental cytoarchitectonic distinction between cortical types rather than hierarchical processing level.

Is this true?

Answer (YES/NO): NO